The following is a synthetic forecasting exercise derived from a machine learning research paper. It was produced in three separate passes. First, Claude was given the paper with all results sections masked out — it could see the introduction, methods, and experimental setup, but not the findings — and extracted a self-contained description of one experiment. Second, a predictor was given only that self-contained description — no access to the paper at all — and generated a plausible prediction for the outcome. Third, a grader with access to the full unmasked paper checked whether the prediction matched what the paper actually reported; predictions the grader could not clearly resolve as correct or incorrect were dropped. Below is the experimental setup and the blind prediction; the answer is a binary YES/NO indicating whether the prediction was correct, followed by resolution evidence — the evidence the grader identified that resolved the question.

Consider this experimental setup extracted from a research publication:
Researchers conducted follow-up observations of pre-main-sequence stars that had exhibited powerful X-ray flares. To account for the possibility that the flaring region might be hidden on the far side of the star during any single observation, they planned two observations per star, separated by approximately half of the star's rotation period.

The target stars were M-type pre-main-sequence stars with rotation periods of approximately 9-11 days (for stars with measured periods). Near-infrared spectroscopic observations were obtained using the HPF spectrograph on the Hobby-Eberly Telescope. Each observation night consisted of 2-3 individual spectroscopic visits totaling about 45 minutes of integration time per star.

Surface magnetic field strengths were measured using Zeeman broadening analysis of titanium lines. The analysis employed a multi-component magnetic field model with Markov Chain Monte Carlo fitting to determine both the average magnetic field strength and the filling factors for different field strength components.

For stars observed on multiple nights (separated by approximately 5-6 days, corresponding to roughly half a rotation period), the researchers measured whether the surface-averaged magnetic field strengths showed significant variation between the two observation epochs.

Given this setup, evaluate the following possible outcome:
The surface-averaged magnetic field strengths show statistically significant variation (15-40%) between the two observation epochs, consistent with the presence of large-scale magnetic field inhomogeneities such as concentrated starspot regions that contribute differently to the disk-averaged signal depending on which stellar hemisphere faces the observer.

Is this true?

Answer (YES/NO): NO